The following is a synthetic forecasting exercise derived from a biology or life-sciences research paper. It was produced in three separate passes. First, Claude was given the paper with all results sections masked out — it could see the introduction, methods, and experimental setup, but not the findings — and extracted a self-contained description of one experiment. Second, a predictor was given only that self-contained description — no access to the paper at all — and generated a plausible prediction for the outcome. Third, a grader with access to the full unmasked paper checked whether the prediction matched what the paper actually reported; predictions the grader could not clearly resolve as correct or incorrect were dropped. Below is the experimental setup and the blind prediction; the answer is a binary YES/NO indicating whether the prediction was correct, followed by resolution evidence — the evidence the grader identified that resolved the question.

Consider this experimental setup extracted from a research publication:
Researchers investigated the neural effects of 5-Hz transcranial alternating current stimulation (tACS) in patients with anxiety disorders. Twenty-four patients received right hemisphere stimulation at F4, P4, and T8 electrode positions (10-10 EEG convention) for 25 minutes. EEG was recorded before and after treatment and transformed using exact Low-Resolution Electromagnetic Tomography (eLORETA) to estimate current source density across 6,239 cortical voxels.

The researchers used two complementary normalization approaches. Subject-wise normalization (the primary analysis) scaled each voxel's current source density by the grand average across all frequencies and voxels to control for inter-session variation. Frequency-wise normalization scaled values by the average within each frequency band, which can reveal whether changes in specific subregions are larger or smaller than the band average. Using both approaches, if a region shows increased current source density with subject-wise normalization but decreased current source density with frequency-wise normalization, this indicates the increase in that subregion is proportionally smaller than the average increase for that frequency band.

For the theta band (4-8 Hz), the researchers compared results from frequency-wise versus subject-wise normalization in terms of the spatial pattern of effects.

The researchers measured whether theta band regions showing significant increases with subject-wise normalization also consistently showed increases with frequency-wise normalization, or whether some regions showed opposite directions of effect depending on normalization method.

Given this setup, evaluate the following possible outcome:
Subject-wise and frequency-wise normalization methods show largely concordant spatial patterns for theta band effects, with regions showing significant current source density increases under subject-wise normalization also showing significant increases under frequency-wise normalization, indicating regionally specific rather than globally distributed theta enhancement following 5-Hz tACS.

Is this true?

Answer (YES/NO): NO